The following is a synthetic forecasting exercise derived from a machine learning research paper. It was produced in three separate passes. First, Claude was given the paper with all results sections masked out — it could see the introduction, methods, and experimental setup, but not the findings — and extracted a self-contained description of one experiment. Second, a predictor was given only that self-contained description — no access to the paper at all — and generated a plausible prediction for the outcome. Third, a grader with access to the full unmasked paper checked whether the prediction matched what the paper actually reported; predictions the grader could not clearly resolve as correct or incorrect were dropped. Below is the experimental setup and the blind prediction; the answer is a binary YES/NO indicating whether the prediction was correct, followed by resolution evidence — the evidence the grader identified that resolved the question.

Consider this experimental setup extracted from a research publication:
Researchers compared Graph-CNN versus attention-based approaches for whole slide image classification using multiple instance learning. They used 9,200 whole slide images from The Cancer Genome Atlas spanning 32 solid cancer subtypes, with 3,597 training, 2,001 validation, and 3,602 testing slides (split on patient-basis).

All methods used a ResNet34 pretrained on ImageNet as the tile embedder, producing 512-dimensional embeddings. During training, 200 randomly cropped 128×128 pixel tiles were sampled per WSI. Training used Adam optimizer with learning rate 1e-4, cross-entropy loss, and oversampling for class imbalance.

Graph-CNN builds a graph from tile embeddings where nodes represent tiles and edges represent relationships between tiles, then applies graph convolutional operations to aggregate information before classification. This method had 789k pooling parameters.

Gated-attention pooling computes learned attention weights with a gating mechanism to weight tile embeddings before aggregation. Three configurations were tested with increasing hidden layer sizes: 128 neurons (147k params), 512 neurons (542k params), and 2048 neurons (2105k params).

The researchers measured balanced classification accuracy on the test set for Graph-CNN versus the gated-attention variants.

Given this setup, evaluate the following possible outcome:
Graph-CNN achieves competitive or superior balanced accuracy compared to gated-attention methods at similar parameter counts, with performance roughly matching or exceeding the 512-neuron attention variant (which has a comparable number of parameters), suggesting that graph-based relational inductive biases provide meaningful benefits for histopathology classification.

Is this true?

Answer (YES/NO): NO